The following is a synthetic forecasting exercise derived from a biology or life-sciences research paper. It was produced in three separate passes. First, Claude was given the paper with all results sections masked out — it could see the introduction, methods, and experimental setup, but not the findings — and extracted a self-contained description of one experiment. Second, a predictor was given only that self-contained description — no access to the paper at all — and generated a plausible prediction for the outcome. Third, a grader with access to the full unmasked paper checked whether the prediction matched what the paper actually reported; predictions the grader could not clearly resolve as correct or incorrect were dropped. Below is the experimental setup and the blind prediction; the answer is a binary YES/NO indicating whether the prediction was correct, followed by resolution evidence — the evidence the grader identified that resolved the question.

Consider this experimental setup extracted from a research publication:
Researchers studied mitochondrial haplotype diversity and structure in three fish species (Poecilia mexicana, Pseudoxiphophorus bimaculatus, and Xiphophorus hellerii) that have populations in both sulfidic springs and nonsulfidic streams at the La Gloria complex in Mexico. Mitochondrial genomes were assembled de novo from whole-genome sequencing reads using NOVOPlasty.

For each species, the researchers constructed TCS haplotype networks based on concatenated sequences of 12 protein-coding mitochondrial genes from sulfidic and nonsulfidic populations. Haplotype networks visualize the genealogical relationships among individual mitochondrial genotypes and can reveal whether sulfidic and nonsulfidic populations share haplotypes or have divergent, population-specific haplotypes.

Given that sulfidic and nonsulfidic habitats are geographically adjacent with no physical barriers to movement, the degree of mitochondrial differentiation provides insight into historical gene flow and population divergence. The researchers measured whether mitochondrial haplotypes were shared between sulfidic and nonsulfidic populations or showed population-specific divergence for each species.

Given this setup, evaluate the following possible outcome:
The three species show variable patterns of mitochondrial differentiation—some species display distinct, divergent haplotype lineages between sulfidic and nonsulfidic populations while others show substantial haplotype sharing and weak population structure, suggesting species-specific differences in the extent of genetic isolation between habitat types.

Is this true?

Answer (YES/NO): NO